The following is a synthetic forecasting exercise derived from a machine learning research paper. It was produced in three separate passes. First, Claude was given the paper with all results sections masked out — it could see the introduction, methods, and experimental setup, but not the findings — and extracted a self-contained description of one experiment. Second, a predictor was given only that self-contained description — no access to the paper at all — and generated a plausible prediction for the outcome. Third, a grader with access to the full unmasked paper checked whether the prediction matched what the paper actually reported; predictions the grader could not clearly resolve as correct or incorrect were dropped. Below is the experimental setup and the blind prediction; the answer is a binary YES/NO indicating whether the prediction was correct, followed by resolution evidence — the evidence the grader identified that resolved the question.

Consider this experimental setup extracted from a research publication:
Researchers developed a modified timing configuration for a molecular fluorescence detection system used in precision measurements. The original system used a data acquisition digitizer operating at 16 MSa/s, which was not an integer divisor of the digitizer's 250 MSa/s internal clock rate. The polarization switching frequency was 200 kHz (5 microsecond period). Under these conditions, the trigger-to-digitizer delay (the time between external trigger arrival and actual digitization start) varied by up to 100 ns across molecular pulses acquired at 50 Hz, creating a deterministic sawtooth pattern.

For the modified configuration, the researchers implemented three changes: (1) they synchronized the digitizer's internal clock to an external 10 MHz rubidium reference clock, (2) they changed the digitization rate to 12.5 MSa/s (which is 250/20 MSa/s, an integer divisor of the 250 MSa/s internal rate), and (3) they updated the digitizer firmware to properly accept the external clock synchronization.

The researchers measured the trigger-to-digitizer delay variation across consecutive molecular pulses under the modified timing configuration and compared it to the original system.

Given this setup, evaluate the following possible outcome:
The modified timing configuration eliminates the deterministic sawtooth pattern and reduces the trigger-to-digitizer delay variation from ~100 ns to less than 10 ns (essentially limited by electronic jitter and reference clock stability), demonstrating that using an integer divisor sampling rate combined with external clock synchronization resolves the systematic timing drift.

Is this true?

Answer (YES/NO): YES